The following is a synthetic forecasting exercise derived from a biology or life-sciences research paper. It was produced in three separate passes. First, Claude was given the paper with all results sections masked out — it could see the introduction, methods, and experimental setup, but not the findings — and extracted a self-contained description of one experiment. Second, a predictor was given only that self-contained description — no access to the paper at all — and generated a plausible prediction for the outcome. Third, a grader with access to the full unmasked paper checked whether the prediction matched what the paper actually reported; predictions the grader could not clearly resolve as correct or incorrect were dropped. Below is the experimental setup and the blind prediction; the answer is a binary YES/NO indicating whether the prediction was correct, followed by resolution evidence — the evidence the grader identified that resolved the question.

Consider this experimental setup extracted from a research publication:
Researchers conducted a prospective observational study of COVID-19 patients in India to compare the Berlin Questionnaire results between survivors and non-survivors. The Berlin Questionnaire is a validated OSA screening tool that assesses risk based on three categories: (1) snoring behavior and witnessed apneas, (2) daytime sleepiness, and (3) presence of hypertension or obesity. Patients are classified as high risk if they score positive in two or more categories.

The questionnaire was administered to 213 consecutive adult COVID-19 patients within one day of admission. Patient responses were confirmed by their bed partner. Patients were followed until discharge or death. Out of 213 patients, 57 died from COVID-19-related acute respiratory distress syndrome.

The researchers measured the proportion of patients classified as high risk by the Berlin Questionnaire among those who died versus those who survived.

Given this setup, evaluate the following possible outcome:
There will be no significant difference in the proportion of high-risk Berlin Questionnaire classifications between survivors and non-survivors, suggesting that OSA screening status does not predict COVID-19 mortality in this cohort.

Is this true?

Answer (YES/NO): NO